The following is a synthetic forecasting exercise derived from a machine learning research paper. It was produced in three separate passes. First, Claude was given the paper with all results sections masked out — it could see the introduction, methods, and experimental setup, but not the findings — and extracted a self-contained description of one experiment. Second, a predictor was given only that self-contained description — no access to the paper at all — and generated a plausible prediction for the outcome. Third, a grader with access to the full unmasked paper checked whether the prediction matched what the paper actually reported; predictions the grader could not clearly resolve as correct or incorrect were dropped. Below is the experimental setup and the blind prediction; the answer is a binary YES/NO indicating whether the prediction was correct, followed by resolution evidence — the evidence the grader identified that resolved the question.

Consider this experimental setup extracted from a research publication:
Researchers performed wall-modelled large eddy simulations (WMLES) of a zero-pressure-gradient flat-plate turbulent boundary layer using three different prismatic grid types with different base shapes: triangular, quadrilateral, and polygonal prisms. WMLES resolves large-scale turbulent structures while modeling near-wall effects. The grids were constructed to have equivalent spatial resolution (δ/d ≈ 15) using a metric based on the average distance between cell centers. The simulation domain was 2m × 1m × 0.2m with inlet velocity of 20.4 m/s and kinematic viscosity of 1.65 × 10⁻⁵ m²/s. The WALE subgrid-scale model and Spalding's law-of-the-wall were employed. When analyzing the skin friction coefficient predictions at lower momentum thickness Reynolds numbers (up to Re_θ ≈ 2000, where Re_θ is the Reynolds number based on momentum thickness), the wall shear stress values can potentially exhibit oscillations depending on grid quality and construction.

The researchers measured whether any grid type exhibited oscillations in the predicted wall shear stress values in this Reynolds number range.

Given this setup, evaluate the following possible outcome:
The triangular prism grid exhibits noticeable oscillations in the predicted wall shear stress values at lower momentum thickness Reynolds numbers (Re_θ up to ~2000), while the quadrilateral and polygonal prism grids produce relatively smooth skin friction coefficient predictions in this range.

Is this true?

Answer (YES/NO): NO